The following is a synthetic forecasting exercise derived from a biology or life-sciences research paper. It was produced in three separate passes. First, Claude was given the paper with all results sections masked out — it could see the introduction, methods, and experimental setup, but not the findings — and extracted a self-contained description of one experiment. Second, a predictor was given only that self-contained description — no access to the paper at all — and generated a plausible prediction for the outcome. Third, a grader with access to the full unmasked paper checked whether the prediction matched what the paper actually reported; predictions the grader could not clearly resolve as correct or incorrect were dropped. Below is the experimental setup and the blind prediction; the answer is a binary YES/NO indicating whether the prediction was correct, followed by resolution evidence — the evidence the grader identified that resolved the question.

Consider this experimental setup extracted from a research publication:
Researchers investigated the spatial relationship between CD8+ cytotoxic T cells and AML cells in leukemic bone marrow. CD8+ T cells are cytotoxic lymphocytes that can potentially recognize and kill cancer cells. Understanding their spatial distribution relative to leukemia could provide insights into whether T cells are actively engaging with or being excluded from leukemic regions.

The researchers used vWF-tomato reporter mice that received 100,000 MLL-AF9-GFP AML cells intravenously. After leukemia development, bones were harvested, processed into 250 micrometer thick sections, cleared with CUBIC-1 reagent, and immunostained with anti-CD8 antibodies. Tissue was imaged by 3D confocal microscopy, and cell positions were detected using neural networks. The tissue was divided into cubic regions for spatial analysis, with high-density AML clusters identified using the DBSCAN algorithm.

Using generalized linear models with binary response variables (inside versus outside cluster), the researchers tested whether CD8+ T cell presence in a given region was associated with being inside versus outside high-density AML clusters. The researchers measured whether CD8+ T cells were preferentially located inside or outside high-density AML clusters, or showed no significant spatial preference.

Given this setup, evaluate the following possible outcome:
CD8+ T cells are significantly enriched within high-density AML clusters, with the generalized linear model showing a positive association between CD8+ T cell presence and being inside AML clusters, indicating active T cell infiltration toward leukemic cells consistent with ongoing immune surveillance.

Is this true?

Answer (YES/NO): NO